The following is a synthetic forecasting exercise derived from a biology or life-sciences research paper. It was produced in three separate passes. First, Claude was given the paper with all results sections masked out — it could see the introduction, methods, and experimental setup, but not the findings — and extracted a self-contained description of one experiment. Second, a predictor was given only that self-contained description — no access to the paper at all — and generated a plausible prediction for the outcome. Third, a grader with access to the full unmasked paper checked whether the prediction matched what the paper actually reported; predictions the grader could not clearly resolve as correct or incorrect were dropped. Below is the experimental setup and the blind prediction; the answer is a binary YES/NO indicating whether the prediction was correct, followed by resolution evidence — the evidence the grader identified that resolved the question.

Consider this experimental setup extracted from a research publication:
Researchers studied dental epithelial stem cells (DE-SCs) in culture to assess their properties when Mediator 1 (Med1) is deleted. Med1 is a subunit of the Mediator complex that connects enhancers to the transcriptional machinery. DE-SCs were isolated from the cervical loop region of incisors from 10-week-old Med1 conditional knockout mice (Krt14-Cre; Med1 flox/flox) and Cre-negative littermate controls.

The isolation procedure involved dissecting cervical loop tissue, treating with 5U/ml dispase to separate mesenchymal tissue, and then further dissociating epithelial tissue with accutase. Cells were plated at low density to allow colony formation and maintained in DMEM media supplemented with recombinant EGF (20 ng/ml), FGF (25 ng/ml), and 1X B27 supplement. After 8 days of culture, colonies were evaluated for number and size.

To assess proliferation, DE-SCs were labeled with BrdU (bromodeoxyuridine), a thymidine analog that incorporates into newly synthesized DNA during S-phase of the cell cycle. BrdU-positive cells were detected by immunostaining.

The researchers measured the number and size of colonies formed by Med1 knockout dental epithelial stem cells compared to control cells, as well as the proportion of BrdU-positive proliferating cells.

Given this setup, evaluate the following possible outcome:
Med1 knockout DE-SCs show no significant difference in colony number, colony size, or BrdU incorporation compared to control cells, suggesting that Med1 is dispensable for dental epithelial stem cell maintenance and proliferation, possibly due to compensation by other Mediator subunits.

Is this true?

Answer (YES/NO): NO